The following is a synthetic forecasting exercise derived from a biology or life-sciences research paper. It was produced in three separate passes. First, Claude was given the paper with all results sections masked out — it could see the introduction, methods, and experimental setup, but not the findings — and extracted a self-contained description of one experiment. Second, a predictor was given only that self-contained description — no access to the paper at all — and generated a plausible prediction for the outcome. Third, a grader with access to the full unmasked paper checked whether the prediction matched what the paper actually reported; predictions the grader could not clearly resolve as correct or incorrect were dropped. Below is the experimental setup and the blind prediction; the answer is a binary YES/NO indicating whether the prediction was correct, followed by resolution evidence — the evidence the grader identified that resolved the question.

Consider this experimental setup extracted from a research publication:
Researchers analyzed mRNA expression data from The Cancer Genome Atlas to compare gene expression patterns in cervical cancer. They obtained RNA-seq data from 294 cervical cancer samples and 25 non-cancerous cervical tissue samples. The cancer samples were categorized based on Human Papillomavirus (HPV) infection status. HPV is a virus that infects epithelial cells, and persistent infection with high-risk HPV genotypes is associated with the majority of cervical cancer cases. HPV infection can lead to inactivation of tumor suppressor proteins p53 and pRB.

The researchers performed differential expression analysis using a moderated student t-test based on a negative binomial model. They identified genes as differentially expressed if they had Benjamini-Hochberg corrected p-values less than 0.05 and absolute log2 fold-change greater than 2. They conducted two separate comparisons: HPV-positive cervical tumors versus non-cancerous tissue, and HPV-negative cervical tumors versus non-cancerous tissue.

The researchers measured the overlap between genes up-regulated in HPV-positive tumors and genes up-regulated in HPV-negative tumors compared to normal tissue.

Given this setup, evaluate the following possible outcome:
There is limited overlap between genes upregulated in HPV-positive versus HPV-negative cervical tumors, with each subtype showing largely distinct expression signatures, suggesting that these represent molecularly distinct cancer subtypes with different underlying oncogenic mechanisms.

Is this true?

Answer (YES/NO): YES